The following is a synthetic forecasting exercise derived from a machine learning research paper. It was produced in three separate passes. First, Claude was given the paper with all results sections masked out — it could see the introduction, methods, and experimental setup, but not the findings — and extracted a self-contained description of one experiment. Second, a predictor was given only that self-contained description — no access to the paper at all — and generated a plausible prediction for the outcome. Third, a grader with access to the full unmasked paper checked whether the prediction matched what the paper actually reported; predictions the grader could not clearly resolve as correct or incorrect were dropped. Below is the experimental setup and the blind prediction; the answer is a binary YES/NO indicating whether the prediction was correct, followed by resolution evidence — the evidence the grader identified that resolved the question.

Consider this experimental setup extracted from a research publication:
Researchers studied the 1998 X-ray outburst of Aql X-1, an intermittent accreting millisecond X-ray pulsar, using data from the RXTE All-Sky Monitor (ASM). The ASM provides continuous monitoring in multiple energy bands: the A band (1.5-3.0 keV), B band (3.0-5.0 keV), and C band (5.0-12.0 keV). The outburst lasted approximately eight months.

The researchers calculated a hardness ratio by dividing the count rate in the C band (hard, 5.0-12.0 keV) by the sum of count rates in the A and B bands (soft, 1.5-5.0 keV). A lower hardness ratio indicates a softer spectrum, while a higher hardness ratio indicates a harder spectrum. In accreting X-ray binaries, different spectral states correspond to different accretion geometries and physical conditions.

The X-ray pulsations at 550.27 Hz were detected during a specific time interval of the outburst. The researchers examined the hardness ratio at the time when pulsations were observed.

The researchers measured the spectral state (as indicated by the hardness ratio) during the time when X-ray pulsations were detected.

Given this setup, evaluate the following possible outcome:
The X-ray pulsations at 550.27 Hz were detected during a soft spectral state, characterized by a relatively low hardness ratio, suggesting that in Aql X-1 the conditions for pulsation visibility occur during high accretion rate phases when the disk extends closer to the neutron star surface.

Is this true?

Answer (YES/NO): YES